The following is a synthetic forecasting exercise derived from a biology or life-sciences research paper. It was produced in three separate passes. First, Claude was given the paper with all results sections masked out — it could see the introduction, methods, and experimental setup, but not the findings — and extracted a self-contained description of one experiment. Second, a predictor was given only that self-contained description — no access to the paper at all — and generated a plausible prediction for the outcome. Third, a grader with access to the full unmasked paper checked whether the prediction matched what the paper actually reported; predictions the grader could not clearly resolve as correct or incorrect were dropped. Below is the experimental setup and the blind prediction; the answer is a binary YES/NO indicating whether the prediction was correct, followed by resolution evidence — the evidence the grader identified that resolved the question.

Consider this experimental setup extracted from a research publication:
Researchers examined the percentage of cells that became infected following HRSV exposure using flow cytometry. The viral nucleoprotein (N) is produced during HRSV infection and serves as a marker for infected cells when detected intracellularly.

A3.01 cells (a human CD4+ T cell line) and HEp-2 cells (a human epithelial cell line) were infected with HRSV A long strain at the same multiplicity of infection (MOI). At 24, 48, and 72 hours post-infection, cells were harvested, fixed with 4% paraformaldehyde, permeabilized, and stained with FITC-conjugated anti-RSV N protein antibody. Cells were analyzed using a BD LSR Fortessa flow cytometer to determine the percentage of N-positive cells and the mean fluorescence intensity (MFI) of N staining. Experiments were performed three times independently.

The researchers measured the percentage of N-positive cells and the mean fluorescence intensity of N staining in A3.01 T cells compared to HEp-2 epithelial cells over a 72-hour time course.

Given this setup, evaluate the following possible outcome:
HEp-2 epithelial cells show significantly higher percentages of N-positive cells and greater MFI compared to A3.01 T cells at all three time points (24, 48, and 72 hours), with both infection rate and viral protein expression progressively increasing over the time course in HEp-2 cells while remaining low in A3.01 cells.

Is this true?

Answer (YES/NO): NO